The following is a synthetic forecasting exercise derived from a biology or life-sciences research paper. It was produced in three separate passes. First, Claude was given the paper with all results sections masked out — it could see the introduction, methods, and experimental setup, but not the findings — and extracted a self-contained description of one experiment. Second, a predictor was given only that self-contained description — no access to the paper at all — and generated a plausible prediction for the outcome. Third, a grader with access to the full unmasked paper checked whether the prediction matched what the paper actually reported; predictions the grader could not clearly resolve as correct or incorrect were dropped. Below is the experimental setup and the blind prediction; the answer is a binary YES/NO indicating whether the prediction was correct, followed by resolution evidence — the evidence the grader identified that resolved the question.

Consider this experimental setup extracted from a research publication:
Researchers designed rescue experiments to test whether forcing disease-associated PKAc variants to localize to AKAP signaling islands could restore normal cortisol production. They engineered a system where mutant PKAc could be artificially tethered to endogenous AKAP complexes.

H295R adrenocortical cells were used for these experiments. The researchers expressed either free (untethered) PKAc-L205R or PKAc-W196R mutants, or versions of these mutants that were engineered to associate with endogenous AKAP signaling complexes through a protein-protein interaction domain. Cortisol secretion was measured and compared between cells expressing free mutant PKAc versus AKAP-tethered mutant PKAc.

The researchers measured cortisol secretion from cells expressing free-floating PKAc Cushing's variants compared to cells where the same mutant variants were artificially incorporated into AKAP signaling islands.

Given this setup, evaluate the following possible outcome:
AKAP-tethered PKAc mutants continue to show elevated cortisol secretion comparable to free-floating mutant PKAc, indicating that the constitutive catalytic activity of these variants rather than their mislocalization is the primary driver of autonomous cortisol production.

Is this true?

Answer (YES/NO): NO